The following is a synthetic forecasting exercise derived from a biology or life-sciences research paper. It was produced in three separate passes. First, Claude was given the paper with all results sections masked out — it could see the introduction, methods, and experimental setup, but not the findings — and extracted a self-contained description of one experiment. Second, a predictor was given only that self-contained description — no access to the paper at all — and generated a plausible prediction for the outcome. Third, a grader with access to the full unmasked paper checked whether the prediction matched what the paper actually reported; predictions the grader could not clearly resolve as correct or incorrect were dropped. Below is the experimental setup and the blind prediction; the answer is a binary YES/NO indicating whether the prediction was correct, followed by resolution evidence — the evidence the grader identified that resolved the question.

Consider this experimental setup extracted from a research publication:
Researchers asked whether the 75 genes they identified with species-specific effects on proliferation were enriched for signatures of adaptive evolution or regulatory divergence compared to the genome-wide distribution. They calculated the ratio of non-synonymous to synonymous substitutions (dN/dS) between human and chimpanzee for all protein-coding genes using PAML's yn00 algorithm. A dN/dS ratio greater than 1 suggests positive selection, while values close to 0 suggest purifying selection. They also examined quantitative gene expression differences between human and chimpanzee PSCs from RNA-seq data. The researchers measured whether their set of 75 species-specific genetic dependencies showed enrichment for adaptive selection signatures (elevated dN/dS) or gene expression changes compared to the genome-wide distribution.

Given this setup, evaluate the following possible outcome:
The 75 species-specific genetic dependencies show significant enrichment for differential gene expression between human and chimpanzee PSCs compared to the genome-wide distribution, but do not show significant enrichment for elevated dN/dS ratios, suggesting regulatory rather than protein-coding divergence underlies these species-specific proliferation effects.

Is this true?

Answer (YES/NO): NO